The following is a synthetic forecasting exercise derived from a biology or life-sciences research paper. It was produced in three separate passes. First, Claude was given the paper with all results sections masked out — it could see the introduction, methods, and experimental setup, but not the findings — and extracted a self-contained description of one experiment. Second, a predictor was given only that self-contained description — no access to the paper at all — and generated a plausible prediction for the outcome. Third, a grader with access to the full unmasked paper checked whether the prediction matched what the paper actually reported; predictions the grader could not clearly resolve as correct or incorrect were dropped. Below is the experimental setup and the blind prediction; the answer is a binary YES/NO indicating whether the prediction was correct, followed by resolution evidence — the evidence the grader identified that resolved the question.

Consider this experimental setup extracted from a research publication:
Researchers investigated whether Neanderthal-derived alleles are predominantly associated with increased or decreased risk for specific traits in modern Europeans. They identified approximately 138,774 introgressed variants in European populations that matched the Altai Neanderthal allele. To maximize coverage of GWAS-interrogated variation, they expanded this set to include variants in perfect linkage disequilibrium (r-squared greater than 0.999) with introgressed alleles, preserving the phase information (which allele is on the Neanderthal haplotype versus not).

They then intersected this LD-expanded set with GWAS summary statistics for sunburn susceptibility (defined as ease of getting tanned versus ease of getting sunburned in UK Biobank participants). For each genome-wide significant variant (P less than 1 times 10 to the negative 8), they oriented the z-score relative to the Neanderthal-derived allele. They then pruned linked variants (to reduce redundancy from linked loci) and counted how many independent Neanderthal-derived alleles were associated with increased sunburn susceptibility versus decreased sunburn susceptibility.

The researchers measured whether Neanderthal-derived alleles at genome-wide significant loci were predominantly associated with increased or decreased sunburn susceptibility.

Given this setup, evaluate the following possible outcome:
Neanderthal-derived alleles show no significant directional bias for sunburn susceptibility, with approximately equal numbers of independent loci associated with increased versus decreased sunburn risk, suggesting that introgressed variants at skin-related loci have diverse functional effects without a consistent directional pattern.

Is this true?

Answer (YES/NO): NO